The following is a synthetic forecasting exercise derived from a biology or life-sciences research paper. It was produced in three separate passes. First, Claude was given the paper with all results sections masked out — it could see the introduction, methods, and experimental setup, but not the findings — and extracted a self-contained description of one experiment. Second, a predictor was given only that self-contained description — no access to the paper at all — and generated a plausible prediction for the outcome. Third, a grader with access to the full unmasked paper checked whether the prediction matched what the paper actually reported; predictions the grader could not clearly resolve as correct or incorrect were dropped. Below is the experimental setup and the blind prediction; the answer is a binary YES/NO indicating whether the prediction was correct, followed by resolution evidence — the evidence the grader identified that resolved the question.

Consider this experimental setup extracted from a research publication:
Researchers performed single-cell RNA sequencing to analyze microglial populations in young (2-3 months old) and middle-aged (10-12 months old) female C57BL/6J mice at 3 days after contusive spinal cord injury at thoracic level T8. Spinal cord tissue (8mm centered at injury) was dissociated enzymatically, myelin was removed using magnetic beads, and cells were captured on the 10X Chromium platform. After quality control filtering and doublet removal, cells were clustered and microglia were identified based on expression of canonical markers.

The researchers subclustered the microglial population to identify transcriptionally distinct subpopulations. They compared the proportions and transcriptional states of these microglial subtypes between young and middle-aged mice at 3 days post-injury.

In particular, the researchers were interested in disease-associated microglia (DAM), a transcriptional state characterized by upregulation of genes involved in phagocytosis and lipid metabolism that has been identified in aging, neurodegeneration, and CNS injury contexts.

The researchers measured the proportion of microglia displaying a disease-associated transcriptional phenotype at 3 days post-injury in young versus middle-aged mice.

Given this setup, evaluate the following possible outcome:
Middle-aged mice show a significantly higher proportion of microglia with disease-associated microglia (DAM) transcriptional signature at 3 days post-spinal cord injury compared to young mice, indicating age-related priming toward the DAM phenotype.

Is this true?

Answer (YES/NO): NO